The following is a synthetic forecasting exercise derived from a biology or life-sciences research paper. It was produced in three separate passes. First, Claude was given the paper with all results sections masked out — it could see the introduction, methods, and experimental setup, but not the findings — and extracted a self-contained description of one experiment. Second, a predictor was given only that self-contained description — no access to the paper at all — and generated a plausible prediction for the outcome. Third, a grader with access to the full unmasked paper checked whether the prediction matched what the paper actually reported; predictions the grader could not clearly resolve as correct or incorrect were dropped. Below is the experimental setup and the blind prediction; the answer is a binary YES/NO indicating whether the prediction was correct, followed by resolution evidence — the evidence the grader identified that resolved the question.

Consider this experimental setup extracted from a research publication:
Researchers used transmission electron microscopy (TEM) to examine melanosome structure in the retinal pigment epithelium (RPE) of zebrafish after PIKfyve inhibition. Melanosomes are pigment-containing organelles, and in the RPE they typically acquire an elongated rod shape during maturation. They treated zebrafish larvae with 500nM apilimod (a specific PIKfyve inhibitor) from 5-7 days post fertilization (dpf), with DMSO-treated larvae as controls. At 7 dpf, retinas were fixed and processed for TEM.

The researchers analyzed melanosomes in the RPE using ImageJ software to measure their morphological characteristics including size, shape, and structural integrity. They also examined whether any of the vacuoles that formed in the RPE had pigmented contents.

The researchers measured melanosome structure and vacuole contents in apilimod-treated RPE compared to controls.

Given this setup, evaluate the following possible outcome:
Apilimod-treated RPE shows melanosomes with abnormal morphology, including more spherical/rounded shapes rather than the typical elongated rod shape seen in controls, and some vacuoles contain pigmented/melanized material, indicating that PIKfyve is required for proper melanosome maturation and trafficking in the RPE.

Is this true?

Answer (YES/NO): YES